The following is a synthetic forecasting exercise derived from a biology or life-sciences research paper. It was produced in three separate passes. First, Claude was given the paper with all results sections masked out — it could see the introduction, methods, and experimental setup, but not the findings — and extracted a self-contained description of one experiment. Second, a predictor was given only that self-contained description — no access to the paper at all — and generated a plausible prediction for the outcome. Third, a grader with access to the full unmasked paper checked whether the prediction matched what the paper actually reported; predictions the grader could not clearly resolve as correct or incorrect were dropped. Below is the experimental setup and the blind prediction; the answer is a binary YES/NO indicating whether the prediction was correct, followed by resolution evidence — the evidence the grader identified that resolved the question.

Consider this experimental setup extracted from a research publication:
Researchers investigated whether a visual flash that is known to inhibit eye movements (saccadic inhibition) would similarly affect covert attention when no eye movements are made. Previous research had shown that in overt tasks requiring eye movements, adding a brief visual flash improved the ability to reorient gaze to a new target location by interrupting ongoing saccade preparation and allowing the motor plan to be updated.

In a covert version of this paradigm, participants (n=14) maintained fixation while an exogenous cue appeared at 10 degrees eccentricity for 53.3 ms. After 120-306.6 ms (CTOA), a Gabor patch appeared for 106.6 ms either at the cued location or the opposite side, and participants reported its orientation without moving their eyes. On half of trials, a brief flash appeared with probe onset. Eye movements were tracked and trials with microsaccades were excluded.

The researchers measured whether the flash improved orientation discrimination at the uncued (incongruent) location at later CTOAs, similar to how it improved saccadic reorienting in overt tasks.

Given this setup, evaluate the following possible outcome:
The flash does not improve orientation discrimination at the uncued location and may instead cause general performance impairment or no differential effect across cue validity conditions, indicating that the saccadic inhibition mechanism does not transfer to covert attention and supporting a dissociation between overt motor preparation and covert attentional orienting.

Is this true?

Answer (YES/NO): NO